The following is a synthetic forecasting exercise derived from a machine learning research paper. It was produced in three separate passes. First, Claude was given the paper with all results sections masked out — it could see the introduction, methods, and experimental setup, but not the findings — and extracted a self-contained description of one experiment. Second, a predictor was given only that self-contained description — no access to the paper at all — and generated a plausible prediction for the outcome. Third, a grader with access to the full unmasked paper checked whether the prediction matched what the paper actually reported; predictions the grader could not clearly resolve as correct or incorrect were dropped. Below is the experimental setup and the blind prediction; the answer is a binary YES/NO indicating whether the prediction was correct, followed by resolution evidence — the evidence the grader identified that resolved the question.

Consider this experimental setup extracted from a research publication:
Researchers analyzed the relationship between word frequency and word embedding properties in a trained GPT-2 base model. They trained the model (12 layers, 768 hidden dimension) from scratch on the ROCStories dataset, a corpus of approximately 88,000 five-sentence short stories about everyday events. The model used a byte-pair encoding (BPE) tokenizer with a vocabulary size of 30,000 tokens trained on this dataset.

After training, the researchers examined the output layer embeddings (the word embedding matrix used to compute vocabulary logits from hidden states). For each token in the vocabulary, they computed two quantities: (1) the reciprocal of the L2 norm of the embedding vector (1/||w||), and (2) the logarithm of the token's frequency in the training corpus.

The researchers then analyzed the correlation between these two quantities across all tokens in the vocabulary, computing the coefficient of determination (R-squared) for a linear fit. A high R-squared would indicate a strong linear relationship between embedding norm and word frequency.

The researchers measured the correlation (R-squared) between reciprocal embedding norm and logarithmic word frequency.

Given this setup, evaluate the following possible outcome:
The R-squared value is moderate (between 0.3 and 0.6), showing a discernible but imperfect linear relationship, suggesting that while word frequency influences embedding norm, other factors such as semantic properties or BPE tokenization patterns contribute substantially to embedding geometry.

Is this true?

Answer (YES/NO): NO